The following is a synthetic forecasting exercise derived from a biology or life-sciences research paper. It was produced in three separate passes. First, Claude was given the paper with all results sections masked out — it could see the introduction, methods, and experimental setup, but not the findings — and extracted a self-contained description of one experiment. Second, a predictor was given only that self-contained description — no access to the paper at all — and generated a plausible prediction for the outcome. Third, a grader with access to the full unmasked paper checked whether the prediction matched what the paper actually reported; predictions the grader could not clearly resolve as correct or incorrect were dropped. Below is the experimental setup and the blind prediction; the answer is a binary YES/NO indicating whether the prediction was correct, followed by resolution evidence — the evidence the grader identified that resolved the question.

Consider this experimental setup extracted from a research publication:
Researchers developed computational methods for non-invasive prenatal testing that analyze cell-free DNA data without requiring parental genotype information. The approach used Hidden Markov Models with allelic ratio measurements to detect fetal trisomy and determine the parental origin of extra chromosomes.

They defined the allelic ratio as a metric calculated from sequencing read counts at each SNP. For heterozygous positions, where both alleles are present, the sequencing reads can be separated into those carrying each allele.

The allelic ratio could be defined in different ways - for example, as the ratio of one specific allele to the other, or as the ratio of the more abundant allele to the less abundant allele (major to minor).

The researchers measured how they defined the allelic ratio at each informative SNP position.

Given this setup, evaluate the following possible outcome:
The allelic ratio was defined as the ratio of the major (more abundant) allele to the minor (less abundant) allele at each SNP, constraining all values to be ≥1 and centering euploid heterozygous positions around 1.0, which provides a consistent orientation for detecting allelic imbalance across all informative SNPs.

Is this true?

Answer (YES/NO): YES